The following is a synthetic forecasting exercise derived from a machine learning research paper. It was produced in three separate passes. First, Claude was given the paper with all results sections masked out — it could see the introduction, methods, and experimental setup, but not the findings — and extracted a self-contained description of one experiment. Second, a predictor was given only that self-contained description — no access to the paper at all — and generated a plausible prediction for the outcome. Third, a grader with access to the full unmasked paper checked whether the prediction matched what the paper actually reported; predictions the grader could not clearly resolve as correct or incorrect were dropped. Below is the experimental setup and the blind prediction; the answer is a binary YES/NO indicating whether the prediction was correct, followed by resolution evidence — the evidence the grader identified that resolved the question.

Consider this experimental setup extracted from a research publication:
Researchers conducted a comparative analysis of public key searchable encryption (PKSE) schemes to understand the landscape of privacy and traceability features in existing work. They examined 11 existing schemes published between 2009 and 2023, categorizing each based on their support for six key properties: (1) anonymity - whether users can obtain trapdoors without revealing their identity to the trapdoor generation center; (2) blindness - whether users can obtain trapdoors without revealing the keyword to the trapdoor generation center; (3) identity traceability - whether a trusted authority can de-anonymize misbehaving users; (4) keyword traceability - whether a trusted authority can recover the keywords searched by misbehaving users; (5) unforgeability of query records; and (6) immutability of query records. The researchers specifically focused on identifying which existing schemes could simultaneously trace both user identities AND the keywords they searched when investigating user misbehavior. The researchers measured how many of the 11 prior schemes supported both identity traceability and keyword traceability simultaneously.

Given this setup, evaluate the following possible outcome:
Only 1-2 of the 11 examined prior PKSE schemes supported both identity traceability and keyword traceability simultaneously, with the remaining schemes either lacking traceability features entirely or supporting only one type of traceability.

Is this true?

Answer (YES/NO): NO